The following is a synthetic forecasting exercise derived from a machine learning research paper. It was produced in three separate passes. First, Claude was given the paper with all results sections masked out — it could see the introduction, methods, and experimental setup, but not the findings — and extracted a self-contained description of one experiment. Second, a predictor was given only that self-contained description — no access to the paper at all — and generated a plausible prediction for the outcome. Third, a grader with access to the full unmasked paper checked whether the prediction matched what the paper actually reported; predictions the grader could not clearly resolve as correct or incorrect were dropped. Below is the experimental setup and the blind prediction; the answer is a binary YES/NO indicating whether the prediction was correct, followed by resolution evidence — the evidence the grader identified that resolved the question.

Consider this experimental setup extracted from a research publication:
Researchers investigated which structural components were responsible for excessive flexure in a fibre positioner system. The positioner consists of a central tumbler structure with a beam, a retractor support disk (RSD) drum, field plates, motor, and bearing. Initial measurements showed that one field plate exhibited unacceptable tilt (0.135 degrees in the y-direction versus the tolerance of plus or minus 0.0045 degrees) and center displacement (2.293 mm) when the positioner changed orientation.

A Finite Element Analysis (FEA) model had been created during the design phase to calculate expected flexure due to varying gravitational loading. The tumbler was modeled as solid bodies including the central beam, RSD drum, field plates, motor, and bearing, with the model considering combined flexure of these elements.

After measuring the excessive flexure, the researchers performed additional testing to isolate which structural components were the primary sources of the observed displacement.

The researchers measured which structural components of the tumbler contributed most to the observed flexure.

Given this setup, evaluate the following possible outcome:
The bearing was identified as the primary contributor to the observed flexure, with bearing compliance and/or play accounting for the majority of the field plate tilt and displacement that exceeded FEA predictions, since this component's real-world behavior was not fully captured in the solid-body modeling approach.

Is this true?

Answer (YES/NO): NO